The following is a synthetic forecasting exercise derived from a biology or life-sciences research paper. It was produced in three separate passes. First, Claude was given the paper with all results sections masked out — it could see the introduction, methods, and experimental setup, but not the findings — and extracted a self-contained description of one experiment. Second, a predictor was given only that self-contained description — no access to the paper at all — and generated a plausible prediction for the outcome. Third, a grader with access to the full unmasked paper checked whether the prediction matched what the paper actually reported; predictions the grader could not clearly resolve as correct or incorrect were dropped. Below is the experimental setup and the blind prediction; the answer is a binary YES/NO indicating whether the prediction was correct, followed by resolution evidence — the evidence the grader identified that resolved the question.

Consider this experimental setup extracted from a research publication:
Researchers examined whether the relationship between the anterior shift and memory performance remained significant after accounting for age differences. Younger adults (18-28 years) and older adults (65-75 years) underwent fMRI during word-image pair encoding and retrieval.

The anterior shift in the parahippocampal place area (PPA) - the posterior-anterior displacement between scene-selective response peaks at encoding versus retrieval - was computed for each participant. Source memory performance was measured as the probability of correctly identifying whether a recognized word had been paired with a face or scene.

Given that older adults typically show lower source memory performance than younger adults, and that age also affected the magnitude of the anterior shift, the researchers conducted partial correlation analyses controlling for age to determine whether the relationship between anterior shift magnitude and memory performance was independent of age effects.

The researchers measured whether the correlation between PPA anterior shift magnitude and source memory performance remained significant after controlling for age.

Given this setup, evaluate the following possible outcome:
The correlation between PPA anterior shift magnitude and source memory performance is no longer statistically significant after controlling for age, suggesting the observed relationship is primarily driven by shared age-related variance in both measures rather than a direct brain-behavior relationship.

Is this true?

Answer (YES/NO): NO